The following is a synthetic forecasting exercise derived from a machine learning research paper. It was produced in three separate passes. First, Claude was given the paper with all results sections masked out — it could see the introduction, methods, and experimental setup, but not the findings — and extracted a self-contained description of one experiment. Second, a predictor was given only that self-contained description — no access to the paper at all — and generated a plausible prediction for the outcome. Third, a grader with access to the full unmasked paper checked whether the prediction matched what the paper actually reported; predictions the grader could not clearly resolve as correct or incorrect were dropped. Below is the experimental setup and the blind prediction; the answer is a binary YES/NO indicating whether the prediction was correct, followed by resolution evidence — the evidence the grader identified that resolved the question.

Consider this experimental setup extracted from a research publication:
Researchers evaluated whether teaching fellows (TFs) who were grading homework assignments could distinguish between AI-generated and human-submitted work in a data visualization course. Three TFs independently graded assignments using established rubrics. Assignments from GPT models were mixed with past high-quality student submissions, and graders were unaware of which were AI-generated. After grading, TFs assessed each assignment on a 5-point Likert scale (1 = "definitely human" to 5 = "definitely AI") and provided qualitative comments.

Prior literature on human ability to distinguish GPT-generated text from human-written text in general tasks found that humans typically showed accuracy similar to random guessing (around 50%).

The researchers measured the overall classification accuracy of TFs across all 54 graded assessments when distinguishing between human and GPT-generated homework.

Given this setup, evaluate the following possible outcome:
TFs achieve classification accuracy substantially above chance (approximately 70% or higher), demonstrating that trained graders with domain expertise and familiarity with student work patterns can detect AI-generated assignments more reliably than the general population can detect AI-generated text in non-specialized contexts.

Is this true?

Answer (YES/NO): YES